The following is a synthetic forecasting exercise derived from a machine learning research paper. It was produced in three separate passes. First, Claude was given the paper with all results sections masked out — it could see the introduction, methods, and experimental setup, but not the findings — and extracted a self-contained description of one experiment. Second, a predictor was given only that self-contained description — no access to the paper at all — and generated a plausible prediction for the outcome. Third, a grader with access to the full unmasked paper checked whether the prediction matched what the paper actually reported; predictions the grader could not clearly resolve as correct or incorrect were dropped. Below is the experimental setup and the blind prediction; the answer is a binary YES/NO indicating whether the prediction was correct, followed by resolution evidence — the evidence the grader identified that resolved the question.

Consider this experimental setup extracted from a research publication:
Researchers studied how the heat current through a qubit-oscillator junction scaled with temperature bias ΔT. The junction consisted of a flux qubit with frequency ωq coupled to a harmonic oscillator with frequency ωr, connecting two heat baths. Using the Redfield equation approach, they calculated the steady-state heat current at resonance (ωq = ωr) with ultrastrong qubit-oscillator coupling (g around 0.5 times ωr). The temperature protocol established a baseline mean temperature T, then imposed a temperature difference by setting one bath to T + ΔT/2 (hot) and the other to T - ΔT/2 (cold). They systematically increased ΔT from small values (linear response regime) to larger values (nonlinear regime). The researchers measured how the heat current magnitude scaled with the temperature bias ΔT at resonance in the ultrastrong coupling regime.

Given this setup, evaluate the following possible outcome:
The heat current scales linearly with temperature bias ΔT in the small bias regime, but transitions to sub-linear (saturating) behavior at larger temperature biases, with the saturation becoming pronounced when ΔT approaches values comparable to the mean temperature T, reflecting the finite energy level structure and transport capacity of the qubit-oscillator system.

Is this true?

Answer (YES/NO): YES